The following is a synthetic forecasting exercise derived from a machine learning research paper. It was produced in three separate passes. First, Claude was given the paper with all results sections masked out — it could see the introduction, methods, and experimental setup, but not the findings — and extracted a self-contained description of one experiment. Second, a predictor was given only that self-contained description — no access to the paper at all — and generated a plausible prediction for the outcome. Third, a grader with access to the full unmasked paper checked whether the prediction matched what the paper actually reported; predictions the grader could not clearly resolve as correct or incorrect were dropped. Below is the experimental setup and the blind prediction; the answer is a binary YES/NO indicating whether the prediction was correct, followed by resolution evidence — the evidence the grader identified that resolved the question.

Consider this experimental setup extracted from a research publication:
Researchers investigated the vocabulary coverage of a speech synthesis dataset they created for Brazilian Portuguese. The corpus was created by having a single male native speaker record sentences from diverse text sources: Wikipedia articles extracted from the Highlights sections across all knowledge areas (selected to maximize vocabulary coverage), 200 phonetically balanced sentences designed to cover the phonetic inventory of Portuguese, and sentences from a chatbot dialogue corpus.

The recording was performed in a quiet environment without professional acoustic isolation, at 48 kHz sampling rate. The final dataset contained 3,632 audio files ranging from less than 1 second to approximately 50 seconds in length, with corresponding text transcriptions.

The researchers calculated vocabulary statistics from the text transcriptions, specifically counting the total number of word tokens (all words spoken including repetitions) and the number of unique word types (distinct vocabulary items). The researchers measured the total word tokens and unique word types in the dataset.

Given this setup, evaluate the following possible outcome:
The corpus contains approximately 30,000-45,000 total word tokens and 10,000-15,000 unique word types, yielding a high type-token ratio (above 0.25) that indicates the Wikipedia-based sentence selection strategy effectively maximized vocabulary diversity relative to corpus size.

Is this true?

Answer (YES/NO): NO